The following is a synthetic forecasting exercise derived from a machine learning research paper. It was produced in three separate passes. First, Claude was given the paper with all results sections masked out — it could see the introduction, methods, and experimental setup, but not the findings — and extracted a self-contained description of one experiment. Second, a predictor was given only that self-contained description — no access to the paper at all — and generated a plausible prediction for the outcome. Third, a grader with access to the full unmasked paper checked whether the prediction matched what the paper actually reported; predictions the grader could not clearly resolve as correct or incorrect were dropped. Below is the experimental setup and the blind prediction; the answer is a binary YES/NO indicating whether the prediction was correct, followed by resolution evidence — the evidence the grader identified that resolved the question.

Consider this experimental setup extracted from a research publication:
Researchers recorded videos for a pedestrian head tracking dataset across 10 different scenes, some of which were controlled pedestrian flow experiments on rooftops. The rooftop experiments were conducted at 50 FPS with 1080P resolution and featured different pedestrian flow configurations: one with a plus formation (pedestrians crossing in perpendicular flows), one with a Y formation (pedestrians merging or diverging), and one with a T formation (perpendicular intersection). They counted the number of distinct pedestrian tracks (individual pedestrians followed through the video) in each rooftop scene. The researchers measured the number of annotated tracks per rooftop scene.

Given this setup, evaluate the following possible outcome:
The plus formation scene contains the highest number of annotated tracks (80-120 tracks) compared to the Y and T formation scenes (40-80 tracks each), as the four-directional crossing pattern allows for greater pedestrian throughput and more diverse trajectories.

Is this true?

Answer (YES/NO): NO